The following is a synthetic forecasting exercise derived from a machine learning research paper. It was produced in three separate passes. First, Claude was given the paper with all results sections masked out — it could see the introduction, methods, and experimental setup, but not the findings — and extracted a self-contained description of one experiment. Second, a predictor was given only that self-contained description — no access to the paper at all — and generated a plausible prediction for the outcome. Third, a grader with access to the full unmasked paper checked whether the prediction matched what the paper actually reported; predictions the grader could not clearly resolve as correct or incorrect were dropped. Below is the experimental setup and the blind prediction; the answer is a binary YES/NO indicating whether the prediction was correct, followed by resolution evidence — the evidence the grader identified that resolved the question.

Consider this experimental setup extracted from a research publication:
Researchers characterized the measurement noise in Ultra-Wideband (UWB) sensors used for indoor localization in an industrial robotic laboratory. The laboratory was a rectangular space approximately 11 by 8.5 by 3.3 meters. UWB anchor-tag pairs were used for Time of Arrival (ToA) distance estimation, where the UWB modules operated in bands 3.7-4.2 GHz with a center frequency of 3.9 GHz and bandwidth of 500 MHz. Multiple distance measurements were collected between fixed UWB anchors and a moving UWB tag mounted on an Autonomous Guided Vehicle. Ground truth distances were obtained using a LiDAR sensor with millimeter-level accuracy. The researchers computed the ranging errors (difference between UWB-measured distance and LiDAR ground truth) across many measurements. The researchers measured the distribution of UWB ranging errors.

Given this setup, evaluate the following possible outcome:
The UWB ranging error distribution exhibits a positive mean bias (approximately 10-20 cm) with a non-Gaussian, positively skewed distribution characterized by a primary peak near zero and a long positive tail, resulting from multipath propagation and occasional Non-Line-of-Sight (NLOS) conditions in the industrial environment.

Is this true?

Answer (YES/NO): NO